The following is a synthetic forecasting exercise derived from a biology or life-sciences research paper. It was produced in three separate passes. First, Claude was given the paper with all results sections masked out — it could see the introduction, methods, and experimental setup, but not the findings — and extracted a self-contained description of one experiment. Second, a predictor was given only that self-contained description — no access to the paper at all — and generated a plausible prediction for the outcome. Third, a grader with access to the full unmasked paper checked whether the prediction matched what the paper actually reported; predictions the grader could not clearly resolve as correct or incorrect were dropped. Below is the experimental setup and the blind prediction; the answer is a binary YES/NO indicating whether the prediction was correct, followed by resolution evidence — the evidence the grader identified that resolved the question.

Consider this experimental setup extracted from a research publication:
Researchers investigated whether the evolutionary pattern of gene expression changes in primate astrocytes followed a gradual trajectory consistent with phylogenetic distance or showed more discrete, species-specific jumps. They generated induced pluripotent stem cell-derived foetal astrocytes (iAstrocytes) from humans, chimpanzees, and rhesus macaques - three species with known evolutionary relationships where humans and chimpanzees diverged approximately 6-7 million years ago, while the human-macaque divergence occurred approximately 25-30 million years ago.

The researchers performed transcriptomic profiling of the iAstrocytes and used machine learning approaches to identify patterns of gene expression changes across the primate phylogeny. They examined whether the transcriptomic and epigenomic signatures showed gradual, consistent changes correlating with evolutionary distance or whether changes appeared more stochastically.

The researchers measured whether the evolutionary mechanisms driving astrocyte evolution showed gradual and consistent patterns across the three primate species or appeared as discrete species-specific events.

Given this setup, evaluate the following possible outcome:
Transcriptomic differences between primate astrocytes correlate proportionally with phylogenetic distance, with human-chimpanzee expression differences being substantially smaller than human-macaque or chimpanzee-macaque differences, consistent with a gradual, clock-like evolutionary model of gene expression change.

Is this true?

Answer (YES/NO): YES